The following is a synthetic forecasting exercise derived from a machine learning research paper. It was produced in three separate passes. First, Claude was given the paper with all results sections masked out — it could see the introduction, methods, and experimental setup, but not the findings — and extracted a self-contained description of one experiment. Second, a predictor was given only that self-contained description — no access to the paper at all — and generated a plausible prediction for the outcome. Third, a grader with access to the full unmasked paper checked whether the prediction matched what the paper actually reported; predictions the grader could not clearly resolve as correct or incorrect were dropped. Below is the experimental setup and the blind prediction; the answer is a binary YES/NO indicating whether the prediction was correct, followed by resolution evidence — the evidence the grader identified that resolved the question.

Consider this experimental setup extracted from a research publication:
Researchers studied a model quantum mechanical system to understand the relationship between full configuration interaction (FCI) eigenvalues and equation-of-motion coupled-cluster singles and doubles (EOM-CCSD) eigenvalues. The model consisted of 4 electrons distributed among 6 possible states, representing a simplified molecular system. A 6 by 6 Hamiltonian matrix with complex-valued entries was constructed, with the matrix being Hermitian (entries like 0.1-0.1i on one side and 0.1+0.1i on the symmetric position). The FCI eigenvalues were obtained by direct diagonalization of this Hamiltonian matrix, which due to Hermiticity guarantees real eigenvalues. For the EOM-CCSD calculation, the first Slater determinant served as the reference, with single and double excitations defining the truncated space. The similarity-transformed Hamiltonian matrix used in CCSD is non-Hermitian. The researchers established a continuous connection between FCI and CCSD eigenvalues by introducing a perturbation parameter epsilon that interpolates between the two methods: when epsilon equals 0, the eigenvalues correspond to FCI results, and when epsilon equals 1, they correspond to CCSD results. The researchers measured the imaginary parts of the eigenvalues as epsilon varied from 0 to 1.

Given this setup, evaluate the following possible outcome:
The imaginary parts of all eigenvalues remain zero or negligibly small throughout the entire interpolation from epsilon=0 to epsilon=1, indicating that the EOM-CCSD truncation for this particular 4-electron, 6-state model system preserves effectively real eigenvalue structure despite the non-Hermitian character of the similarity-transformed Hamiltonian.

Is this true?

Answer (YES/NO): NO